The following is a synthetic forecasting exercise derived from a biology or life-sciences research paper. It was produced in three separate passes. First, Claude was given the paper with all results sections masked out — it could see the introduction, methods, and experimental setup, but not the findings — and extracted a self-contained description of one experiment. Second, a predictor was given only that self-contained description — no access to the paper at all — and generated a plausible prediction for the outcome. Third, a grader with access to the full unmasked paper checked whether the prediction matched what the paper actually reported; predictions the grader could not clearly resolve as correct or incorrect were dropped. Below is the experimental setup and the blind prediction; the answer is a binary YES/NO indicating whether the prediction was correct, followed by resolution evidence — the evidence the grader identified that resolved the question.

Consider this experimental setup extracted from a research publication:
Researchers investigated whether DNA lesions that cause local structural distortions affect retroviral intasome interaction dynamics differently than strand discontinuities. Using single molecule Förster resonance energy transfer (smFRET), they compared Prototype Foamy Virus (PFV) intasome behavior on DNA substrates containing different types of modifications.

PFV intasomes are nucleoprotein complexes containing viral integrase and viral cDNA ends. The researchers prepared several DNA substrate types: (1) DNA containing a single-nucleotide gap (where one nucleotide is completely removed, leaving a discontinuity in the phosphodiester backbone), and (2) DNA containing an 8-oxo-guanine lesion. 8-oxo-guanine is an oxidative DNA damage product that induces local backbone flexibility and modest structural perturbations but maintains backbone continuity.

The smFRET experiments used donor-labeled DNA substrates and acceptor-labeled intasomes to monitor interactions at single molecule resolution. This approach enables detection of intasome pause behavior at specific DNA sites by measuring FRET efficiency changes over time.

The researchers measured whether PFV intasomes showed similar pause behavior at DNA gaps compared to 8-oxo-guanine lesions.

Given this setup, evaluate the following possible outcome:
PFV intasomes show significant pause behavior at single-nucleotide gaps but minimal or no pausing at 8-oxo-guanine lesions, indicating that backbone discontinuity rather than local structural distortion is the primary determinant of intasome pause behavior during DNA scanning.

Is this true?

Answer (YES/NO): YES